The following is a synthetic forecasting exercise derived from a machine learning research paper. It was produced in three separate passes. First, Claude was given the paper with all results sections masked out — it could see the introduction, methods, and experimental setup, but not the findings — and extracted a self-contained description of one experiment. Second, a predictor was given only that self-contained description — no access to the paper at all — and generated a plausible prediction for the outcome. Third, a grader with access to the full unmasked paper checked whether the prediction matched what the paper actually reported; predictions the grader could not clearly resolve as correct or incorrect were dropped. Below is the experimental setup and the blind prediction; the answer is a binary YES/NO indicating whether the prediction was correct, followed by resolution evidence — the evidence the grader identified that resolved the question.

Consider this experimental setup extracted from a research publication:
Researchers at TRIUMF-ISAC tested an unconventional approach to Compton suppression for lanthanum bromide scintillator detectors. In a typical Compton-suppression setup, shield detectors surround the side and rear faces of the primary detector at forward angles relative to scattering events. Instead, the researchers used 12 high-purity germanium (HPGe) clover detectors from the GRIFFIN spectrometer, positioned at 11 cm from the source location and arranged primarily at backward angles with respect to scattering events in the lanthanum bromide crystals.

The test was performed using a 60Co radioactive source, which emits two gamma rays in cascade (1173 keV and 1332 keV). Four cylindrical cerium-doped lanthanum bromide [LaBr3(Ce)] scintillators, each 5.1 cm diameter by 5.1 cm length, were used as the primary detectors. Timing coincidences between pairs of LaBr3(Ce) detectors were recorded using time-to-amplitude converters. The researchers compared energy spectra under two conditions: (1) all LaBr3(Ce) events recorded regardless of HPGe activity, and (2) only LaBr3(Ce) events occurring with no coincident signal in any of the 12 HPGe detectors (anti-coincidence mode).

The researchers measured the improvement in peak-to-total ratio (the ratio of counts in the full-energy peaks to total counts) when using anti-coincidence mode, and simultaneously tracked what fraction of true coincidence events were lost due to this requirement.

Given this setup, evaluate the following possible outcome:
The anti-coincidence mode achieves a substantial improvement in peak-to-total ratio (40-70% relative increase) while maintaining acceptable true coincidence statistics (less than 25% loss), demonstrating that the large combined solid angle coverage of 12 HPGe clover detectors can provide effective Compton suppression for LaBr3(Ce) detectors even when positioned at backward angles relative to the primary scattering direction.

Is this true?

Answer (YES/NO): NO